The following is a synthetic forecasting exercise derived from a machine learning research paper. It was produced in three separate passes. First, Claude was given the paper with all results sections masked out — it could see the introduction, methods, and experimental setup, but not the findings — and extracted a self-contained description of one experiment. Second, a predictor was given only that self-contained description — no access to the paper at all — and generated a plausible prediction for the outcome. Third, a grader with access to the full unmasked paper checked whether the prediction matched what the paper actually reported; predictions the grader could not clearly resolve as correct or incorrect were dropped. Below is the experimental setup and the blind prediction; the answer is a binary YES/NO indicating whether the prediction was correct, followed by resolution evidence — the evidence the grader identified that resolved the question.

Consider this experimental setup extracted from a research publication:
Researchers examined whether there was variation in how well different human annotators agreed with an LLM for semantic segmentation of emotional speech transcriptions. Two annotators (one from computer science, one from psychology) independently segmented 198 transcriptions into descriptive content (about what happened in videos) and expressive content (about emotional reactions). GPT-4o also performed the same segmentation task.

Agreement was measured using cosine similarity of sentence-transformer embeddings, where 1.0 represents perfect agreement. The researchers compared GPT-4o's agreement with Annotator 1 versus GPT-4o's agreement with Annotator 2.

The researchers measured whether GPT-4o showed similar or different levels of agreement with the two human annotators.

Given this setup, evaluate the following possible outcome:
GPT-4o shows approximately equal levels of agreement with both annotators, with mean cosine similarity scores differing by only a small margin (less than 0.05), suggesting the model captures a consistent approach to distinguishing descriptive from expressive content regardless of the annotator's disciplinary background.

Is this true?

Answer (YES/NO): NO